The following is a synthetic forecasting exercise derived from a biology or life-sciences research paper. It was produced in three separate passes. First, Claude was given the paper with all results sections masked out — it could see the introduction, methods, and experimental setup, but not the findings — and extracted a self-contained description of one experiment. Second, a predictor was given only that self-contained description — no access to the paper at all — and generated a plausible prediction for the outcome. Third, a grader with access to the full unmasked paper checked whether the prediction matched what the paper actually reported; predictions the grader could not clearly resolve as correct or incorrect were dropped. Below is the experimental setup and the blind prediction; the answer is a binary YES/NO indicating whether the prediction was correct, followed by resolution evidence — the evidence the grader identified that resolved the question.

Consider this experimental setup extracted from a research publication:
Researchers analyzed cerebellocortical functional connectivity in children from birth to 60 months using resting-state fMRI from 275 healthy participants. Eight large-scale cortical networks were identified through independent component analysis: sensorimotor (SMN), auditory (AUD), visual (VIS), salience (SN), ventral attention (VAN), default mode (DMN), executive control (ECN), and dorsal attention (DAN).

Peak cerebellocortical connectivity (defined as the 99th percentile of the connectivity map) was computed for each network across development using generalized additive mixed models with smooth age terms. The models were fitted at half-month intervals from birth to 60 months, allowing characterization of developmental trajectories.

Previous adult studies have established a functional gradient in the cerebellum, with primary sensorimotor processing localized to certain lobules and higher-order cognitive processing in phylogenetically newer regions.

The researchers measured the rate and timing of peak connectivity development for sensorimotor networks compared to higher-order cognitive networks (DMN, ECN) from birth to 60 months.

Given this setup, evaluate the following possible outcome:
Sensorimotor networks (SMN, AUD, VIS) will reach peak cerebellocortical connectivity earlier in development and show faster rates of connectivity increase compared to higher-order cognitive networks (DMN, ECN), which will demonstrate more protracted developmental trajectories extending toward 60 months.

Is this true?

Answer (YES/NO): NO